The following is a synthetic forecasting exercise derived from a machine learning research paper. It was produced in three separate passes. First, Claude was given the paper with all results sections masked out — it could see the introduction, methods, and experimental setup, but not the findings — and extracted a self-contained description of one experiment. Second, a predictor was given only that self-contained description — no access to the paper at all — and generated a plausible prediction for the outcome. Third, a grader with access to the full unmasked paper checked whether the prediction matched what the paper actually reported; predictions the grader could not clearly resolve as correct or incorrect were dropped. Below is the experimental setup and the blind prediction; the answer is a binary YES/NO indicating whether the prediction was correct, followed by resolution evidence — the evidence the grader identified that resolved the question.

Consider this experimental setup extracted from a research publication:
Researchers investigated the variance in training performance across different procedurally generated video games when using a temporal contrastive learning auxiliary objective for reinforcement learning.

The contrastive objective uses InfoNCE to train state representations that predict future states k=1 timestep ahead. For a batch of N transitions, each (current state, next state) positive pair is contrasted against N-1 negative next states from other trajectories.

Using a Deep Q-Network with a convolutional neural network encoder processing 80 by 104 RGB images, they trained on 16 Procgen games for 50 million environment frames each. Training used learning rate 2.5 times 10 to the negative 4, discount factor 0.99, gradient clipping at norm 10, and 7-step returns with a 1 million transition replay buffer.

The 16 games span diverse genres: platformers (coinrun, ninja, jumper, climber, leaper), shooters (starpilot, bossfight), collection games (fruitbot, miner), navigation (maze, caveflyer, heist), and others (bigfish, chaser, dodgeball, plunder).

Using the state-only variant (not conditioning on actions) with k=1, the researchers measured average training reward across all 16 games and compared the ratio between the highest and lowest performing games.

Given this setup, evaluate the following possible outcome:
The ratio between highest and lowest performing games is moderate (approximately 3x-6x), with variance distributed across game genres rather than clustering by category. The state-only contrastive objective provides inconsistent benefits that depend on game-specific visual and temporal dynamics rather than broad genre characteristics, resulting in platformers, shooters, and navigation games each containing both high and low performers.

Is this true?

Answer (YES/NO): NO